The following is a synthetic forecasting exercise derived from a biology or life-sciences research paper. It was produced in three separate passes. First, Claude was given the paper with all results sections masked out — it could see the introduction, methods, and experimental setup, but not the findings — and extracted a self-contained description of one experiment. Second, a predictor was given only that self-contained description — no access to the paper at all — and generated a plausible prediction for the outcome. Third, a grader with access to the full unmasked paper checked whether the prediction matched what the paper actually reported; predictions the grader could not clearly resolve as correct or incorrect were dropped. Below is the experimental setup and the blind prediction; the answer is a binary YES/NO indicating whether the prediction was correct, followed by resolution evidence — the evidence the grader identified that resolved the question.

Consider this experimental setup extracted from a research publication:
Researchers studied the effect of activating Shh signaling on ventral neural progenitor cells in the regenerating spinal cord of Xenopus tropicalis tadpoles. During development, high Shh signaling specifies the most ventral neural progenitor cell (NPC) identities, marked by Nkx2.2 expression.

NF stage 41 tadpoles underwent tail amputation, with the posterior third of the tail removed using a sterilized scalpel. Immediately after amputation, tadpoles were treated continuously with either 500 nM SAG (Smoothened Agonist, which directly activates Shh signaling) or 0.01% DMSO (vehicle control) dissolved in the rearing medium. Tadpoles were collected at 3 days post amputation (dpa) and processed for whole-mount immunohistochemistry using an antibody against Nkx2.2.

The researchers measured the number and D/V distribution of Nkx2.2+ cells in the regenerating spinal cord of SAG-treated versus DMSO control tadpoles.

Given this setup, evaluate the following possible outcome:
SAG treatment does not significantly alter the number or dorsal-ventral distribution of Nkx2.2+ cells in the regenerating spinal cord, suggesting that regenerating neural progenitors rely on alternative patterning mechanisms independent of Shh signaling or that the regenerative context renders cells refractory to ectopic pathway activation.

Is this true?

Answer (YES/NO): NO